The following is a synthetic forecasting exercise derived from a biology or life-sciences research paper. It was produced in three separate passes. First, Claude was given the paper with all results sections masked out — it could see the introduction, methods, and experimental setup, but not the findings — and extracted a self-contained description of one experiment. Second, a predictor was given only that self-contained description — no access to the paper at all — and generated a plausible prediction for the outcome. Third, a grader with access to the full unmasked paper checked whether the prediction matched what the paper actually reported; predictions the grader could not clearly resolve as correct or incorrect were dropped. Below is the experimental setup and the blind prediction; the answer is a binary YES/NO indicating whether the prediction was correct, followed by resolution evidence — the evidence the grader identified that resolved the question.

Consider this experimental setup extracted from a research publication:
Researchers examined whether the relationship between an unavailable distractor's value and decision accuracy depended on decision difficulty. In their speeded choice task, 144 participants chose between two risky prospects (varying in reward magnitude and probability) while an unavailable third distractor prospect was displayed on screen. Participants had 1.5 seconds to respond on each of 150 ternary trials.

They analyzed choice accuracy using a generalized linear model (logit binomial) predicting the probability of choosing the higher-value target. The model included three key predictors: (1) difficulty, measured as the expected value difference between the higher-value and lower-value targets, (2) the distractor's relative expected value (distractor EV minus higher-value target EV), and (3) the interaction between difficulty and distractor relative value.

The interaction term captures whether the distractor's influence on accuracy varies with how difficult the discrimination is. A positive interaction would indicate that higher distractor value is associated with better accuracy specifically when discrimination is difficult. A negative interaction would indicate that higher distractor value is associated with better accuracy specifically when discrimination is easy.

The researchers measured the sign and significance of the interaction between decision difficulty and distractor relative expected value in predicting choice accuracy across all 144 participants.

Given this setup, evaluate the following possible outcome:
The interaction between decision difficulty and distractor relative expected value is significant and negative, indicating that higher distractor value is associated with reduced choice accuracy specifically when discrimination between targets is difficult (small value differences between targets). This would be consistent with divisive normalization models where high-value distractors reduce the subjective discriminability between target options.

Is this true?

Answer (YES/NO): NO